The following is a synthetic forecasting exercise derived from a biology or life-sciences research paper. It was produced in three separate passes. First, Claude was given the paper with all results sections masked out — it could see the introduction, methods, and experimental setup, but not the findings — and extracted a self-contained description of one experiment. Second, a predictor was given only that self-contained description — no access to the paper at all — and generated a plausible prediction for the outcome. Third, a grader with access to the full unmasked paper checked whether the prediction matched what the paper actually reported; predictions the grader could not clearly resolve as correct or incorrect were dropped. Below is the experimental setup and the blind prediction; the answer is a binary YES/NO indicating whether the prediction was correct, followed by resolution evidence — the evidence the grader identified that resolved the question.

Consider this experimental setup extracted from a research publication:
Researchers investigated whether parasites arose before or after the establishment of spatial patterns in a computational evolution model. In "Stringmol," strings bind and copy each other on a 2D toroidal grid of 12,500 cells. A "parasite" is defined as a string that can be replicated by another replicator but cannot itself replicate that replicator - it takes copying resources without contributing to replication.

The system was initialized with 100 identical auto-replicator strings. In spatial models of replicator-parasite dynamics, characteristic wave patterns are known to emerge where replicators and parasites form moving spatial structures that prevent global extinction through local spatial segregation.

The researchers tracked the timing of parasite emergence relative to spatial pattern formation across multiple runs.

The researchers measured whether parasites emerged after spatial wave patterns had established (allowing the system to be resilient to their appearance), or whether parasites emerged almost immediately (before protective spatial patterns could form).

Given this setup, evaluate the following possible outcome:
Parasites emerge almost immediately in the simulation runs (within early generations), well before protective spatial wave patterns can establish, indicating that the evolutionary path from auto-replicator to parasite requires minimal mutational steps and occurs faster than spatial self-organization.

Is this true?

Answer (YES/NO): YES